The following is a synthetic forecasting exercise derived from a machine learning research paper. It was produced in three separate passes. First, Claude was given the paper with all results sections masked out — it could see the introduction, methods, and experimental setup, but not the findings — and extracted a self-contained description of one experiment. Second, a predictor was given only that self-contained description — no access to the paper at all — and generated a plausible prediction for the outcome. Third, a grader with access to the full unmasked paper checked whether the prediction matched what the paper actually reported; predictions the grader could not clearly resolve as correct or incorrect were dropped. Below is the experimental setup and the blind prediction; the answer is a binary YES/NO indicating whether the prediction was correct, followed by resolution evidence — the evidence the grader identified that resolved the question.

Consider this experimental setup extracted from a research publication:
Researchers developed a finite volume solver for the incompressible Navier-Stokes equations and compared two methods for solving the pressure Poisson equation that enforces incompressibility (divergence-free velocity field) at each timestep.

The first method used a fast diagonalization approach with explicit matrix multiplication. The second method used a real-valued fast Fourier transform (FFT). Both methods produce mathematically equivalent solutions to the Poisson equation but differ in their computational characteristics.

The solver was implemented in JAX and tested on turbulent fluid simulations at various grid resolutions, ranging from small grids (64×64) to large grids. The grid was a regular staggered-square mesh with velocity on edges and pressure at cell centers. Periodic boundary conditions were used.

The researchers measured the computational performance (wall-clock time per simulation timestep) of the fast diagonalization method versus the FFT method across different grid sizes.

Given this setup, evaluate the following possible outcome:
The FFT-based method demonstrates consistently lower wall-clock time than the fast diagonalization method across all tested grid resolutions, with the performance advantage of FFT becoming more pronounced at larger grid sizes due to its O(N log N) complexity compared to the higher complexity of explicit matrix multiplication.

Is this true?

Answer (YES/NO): NO